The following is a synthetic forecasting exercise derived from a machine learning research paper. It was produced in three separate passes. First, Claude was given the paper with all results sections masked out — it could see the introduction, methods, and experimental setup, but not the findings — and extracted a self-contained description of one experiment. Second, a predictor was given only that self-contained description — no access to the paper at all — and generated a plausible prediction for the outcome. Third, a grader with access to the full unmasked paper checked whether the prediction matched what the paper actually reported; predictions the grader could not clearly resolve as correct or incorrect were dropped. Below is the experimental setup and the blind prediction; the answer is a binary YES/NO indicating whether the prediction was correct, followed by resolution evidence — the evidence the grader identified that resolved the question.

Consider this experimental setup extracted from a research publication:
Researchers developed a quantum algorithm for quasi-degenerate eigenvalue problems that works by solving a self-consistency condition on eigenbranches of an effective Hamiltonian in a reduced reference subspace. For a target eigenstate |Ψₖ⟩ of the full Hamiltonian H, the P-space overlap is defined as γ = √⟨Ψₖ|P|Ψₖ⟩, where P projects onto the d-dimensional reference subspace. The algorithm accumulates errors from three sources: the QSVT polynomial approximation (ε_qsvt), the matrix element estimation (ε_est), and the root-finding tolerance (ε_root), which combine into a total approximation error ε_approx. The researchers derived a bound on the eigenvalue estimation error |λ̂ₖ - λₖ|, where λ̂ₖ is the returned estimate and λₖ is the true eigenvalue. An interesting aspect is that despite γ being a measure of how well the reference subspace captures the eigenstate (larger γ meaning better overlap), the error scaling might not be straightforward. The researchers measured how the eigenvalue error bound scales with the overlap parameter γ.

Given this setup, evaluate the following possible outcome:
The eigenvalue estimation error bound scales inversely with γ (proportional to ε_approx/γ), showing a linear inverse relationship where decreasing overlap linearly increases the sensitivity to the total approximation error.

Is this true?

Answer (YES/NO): NO